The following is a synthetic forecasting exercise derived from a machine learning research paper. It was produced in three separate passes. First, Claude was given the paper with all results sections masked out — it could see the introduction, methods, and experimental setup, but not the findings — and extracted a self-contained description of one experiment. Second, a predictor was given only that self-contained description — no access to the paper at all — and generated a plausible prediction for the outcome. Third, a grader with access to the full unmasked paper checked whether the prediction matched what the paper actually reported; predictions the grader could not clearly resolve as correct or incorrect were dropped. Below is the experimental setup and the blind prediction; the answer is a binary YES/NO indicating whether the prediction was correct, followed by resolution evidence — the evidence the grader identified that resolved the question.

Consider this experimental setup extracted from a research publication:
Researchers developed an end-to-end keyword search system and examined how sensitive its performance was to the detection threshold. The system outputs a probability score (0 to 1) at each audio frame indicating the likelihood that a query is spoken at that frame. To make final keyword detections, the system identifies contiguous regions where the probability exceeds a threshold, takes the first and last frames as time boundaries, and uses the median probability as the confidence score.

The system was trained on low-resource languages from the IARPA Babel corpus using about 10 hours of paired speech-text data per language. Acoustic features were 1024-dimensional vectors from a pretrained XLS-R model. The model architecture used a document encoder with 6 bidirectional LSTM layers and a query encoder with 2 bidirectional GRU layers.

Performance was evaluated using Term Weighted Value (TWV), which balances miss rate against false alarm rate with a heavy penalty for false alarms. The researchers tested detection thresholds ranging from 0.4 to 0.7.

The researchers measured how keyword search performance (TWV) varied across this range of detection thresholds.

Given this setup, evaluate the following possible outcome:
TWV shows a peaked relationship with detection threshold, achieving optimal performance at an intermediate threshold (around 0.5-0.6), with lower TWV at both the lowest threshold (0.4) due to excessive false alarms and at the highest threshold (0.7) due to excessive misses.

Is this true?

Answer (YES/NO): NO